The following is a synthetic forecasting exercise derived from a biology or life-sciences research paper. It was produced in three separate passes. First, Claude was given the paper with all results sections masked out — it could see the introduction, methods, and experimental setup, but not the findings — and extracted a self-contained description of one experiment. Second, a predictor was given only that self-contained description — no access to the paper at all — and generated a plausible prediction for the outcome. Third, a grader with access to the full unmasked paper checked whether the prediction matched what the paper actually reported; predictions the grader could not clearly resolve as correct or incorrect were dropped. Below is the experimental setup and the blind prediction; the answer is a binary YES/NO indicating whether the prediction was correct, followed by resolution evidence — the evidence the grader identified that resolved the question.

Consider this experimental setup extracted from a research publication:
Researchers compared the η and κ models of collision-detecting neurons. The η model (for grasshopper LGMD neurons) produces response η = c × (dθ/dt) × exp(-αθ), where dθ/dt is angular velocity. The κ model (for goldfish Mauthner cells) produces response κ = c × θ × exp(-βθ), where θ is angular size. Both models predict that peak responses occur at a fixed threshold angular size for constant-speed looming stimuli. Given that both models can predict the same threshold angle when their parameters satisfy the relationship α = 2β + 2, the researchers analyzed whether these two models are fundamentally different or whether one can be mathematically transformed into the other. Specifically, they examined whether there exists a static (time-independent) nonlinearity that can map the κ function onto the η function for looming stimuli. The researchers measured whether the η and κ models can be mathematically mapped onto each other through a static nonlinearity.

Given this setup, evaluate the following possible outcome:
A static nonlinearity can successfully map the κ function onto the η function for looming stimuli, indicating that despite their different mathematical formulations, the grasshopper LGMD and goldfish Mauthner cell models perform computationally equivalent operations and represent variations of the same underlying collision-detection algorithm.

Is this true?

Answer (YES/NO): YES